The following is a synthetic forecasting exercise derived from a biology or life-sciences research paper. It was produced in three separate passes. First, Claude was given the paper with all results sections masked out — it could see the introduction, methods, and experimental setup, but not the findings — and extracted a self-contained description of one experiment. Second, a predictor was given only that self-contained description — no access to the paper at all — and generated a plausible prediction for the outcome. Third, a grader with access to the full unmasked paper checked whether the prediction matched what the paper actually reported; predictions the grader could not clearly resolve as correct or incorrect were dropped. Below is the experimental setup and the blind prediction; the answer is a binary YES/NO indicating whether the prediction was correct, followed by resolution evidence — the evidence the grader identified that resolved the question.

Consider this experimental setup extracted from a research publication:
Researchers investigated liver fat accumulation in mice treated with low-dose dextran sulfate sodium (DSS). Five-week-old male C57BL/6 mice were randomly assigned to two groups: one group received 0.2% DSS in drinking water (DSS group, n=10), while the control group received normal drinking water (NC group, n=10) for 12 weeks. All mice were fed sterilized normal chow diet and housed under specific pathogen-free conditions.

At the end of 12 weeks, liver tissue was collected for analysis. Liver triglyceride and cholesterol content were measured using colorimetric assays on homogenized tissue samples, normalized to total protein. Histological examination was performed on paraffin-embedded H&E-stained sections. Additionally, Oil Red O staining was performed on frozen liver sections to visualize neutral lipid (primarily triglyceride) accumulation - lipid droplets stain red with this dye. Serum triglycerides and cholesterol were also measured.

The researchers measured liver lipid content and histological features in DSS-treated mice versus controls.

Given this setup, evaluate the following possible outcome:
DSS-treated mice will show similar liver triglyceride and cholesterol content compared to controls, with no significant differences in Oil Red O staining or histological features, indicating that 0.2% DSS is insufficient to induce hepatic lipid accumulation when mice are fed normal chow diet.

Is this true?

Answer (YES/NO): YES